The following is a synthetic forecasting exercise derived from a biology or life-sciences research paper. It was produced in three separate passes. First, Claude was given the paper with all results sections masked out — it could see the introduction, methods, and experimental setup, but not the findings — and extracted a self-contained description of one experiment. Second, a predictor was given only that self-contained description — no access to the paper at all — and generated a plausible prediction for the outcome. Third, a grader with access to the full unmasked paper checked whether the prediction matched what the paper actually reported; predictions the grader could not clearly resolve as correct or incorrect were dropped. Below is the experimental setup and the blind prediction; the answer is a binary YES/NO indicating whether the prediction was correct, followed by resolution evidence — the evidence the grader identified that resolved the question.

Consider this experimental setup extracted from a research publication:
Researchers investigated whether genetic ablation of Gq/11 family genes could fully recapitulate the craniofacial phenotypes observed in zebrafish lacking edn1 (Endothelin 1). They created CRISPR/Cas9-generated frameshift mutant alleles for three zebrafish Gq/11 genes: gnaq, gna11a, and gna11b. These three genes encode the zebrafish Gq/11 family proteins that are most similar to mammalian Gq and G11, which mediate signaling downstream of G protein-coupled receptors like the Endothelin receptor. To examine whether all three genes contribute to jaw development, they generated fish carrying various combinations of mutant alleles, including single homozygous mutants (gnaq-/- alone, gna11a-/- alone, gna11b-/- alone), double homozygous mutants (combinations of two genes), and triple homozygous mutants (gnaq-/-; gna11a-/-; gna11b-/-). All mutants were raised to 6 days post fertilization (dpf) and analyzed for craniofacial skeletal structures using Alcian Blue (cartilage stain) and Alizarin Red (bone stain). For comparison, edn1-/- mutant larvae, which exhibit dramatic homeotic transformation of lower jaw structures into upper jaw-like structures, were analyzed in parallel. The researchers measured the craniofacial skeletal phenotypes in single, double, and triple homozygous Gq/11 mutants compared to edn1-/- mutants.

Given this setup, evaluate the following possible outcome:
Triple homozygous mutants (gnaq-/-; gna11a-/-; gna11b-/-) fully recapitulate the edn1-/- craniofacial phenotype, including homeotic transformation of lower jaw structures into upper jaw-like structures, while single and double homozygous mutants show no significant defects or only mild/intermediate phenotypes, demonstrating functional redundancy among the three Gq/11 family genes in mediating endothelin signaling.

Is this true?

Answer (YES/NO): NO